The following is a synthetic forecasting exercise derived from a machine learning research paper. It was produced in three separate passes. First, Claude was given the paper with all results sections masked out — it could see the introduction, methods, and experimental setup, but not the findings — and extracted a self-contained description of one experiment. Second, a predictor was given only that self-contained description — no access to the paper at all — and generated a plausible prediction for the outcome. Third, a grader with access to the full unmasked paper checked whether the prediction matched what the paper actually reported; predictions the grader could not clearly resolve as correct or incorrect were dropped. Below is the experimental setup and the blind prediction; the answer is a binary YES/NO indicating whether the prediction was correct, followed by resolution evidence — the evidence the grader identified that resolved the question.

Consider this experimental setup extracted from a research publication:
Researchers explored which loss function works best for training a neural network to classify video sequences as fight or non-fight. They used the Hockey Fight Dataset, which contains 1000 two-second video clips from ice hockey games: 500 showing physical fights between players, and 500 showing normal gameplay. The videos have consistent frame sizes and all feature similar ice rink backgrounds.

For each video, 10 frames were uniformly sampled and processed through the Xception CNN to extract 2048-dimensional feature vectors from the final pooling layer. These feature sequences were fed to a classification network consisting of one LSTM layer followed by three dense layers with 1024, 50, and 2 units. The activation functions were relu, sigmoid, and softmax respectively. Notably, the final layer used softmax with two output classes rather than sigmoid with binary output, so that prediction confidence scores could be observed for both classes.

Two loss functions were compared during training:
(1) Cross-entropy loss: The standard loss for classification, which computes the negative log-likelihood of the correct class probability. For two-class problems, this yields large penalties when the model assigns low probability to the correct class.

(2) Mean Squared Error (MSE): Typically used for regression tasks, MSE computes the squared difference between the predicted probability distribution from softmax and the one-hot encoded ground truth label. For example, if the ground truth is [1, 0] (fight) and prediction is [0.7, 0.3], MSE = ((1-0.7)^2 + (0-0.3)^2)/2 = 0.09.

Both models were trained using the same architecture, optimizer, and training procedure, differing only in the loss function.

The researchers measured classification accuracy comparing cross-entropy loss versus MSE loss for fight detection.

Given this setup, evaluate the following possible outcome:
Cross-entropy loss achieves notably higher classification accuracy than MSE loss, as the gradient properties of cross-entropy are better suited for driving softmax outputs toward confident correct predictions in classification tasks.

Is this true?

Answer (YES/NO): NO